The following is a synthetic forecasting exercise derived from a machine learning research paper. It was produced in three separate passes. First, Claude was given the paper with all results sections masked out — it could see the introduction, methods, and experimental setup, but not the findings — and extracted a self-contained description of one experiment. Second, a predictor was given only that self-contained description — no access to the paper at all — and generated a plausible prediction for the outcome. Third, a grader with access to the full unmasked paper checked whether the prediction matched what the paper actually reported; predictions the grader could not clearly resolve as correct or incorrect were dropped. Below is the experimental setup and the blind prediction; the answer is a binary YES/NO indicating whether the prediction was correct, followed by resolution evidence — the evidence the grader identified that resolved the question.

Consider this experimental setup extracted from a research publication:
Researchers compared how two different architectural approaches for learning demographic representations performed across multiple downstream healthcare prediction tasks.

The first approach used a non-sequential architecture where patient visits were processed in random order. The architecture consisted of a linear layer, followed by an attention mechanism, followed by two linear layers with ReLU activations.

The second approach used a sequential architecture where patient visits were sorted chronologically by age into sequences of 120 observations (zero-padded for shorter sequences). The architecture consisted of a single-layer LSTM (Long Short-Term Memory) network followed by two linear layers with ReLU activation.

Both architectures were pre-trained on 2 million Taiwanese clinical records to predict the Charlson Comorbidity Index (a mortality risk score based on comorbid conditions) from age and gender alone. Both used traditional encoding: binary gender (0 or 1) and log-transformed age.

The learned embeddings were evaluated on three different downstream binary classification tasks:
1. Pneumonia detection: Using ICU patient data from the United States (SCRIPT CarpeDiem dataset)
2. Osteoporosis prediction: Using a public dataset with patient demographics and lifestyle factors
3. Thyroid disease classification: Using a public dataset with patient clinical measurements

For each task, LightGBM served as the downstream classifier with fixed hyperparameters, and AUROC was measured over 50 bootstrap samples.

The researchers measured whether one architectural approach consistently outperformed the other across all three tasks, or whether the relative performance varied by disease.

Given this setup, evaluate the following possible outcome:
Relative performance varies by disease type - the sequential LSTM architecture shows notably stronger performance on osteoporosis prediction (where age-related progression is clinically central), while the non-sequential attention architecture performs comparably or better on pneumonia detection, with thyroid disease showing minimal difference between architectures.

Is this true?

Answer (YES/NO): NO